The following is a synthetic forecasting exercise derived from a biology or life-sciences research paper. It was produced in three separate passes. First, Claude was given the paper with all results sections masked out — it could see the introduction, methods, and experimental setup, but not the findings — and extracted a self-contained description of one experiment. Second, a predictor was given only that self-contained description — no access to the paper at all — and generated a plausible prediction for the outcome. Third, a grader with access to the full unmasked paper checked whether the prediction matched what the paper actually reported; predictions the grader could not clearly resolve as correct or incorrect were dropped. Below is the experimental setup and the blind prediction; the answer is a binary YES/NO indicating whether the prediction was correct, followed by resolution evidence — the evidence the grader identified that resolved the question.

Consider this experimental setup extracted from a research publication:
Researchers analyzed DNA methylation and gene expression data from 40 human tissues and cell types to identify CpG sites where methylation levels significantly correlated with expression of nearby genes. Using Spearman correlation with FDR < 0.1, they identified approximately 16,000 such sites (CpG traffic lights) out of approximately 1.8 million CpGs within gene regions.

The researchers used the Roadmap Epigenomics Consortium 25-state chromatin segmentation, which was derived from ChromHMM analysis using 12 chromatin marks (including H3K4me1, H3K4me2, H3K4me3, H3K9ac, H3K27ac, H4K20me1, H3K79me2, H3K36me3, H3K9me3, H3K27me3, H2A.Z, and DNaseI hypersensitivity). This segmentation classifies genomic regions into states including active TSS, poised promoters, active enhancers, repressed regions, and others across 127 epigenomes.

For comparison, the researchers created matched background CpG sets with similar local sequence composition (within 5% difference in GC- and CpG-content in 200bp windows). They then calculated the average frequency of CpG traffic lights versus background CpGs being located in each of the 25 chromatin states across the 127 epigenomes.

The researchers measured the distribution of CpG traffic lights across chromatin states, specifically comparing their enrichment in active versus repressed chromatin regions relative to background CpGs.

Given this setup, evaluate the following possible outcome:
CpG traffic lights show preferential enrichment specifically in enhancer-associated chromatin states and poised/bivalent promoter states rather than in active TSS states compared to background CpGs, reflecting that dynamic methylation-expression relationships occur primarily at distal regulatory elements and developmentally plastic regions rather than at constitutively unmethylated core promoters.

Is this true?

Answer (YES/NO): NO